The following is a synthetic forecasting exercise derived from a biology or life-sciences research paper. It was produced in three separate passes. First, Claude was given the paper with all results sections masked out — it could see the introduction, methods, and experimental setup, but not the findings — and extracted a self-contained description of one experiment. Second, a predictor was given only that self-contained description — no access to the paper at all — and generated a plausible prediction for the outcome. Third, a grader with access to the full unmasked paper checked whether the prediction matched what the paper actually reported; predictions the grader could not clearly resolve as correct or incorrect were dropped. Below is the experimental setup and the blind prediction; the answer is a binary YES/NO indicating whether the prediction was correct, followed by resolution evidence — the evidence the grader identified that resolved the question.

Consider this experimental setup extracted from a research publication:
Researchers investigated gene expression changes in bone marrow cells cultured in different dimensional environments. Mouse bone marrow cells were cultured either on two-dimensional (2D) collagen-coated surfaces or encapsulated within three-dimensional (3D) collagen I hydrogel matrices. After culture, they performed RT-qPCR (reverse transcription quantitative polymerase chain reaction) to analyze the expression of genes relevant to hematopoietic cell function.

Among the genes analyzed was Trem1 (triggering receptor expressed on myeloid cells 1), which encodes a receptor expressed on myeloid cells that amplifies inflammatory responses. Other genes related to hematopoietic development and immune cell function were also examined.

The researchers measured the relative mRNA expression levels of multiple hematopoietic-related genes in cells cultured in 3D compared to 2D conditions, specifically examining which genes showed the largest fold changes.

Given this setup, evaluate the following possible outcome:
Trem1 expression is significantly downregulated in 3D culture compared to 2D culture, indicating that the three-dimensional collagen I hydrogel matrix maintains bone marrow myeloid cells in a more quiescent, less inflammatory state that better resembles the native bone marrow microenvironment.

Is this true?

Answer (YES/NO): NO